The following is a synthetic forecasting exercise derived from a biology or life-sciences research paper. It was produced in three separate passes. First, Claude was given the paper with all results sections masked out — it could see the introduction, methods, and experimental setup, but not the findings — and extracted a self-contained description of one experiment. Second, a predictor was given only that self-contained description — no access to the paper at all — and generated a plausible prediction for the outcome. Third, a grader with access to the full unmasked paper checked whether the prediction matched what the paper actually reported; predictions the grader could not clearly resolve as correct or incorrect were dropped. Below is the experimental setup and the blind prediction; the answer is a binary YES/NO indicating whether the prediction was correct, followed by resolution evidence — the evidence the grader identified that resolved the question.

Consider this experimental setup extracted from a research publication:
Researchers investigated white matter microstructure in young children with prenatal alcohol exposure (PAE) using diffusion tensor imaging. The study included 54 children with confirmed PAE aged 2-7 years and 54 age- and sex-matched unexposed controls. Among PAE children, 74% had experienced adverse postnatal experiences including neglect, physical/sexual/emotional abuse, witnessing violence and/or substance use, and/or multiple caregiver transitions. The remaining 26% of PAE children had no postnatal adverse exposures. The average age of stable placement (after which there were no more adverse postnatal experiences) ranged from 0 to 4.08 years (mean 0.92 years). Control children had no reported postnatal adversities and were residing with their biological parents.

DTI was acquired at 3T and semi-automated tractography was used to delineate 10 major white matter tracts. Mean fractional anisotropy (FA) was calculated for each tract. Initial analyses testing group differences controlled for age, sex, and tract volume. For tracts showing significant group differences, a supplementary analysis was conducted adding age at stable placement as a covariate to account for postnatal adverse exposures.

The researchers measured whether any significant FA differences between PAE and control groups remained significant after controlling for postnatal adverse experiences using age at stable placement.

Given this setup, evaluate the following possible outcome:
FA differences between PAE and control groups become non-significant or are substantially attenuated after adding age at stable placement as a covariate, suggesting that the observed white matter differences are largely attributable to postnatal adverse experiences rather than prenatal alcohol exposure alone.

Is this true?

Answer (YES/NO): NO